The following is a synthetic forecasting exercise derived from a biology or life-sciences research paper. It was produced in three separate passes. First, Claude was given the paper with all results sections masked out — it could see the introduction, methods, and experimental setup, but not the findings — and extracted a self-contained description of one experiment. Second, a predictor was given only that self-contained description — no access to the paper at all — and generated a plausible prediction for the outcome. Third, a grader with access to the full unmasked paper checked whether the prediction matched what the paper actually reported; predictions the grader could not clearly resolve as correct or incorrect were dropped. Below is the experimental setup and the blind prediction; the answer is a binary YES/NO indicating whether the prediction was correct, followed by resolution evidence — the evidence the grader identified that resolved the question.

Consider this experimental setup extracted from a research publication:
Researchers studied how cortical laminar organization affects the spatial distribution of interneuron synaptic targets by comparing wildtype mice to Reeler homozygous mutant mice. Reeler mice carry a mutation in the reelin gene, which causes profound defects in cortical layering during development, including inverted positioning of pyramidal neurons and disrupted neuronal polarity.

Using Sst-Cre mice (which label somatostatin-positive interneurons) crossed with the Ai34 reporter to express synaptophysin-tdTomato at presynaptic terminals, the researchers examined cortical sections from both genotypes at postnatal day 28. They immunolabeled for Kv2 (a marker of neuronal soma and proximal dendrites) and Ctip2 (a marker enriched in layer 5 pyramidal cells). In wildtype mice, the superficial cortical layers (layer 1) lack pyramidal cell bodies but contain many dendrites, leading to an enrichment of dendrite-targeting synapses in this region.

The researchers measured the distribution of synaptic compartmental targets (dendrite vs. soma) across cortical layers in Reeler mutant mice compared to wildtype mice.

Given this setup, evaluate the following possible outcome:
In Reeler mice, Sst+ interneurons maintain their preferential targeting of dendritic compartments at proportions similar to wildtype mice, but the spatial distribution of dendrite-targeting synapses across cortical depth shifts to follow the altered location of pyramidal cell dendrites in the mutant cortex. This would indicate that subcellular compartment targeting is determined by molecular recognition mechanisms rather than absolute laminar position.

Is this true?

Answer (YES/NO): NO